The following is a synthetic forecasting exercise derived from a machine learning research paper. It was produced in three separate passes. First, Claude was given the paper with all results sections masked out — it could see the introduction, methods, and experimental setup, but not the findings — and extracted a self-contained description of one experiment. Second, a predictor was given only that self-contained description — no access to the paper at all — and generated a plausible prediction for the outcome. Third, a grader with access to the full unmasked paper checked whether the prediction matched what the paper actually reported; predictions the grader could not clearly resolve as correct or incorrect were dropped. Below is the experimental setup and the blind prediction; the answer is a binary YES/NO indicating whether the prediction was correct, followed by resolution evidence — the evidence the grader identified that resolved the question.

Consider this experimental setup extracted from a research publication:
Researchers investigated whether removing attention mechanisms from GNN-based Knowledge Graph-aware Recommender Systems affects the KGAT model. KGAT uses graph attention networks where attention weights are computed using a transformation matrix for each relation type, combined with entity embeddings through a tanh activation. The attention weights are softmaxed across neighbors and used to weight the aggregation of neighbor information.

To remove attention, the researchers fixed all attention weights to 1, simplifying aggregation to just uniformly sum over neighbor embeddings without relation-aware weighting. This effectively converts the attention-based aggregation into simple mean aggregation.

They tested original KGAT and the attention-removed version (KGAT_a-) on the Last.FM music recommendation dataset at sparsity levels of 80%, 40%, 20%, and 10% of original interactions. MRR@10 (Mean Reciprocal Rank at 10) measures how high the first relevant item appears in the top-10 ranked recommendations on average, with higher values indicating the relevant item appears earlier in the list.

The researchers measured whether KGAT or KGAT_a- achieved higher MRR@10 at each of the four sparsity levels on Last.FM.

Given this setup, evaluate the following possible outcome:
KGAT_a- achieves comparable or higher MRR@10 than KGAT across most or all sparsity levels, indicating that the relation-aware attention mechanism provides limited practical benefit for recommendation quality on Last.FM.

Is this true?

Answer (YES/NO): YES